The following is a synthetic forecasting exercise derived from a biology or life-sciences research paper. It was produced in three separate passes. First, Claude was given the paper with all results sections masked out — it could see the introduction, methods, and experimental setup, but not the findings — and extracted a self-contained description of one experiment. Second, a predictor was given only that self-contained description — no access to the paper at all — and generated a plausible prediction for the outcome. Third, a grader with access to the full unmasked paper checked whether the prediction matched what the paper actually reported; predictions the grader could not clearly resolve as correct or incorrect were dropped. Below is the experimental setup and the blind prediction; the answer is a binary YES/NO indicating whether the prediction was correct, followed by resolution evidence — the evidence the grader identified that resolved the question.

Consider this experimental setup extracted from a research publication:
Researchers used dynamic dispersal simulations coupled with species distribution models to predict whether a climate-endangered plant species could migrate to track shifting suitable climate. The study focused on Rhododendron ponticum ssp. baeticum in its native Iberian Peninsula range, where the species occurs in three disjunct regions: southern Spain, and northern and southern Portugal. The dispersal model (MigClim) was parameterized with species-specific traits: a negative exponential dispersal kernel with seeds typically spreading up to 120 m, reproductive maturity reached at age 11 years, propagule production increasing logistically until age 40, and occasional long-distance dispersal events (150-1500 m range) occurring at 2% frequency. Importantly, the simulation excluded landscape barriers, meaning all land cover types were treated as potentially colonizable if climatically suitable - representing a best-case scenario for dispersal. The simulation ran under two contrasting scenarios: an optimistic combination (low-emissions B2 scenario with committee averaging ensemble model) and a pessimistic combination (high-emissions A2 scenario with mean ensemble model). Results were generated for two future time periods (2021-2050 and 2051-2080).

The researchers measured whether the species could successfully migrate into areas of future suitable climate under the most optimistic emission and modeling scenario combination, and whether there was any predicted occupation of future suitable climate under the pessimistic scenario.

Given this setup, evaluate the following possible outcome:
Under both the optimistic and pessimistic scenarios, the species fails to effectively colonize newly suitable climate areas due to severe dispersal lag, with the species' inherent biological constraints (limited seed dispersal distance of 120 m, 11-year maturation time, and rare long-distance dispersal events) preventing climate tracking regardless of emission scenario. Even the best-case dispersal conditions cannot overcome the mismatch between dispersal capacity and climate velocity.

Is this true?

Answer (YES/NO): NO